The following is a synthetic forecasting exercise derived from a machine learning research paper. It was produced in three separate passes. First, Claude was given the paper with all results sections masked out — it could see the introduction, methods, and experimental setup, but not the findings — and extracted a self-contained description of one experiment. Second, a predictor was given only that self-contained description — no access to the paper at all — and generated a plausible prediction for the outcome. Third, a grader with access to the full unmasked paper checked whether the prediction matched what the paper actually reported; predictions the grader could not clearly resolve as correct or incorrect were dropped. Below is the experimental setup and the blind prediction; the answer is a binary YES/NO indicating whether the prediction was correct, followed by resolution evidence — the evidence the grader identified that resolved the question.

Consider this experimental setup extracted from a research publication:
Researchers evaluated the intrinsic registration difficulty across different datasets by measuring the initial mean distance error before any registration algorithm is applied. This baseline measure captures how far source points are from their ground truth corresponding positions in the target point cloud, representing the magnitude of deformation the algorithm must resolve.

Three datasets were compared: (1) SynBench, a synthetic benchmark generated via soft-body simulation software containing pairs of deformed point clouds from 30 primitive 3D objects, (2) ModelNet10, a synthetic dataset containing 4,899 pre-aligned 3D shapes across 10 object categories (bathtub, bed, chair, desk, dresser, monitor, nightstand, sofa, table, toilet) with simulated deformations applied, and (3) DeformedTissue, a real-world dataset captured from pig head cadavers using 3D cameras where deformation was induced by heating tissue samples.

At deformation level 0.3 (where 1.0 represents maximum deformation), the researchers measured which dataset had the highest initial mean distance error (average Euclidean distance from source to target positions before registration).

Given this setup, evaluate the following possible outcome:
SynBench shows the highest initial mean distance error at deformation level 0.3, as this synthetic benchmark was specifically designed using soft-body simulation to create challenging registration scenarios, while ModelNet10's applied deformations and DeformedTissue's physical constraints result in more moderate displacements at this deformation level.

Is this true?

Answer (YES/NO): NO